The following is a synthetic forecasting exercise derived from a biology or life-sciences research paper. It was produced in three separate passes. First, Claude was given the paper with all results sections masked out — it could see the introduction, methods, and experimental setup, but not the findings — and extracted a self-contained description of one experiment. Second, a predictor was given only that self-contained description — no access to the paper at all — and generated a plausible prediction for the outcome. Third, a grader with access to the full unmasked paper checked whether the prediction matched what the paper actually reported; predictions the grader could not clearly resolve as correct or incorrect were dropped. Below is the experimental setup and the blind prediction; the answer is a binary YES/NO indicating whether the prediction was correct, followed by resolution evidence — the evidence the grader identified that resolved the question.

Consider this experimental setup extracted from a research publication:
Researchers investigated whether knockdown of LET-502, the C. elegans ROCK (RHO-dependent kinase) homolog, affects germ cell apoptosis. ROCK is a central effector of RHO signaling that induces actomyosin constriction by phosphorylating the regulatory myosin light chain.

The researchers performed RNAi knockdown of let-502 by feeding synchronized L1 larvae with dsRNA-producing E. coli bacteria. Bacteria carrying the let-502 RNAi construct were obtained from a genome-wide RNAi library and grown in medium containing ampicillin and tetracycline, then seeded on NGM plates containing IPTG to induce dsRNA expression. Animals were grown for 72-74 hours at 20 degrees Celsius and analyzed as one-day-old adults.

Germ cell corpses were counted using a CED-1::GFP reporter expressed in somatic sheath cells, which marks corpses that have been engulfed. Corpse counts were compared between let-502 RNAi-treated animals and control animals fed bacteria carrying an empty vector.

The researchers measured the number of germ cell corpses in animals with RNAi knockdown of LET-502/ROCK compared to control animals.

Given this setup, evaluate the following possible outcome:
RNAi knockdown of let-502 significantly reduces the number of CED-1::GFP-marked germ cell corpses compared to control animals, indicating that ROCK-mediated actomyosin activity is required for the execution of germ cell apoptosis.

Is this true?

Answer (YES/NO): YES